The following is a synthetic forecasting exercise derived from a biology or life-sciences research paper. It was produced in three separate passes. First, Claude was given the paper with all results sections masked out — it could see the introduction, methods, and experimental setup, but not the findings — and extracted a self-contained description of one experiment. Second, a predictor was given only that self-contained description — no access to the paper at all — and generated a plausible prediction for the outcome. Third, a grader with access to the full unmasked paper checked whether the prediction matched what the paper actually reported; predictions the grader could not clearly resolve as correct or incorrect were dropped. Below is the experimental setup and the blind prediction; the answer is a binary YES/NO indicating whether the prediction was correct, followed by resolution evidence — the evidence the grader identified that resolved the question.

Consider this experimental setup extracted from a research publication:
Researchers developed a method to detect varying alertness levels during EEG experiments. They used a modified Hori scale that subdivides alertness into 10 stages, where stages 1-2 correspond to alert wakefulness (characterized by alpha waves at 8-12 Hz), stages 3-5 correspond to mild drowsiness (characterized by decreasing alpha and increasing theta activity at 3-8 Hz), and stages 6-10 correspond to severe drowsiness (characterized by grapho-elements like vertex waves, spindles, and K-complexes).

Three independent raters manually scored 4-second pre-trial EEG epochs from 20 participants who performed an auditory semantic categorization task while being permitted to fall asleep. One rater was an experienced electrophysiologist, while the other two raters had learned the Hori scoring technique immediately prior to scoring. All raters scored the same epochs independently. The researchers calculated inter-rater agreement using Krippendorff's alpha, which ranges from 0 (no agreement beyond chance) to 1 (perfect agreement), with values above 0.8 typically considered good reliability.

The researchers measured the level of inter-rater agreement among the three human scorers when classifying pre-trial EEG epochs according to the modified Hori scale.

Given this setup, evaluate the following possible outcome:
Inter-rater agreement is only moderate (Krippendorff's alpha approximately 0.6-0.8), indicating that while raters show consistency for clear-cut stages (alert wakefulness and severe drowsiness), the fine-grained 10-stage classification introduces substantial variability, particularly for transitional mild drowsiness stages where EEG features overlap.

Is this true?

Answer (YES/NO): NO